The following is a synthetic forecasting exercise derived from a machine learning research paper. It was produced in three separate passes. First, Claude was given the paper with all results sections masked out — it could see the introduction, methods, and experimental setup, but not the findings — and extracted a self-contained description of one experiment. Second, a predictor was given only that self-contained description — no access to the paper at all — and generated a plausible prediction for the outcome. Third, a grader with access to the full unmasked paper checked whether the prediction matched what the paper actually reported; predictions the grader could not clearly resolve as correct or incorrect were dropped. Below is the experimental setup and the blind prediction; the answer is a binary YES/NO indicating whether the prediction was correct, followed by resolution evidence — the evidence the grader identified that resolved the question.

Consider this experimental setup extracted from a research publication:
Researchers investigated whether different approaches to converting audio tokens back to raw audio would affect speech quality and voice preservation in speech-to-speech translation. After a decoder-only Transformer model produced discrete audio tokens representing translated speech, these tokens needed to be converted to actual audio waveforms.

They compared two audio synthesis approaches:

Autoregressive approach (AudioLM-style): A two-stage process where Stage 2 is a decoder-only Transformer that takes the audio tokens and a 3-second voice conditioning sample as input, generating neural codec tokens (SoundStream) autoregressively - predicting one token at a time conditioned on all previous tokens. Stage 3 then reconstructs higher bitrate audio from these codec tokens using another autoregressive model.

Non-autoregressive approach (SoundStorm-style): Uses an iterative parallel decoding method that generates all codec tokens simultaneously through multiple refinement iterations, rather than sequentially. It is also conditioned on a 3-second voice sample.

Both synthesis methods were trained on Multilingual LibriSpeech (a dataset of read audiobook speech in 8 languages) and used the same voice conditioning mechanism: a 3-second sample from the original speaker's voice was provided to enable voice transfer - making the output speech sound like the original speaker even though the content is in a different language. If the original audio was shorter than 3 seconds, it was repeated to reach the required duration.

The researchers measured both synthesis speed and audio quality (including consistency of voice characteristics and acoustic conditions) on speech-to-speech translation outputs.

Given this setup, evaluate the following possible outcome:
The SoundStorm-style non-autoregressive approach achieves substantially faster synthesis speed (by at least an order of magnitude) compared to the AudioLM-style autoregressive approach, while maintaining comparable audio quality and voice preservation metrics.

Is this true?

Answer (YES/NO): YES